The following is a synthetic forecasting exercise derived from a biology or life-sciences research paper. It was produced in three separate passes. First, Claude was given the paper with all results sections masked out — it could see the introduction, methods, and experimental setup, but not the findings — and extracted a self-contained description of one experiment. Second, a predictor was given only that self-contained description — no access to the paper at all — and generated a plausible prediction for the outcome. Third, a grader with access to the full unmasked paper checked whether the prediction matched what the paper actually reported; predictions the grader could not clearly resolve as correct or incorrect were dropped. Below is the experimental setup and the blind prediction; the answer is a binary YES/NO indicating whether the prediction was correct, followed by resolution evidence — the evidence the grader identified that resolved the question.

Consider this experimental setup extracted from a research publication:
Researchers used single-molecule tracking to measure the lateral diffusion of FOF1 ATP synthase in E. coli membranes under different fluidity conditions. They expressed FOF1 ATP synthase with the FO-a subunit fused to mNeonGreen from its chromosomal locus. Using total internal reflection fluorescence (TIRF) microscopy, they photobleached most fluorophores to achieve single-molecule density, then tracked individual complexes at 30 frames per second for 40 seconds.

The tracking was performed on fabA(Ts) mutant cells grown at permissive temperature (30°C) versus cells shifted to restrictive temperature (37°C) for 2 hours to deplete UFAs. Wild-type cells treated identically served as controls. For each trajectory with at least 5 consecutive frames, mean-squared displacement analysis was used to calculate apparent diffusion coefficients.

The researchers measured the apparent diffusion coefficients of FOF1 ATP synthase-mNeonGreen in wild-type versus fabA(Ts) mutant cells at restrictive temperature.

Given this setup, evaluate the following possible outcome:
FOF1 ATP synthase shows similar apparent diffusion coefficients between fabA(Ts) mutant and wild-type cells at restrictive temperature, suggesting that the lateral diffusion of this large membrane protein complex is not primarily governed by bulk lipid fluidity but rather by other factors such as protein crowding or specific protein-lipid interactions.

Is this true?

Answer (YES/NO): NO